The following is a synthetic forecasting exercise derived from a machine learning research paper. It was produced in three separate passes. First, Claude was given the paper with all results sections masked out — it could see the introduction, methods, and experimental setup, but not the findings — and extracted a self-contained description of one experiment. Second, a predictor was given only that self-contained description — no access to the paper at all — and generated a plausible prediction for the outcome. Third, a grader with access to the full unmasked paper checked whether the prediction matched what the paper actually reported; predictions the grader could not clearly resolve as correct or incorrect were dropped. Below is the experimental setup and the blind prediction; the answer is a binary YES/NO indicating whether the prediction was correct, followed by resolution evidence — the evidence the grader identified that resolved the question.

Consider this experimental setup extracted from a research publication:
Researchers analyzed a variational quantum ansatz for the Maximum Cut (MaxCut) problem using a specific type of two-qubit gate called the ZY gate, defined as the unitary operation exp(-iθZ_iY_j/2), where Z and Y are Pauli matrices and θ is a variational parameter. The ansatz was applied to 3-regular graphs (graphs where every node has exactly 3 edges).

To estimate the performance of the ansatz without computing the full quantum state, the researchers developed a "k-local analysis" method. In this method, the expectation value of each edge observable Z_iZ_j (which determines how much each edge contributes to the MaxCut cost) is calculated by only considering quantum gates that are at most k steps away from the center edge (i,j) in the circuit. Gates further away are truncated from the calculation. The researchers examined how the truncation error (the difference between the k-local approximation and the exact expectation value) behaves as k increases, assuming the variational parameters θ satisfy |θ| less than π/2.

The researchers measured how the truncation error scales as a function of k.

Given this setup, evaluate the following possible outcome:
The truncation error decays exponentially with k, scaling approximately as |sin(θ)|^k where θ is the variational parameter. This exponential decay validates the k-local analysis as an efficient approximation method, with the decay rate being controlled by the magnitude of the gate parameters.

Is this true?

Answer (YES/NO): NO